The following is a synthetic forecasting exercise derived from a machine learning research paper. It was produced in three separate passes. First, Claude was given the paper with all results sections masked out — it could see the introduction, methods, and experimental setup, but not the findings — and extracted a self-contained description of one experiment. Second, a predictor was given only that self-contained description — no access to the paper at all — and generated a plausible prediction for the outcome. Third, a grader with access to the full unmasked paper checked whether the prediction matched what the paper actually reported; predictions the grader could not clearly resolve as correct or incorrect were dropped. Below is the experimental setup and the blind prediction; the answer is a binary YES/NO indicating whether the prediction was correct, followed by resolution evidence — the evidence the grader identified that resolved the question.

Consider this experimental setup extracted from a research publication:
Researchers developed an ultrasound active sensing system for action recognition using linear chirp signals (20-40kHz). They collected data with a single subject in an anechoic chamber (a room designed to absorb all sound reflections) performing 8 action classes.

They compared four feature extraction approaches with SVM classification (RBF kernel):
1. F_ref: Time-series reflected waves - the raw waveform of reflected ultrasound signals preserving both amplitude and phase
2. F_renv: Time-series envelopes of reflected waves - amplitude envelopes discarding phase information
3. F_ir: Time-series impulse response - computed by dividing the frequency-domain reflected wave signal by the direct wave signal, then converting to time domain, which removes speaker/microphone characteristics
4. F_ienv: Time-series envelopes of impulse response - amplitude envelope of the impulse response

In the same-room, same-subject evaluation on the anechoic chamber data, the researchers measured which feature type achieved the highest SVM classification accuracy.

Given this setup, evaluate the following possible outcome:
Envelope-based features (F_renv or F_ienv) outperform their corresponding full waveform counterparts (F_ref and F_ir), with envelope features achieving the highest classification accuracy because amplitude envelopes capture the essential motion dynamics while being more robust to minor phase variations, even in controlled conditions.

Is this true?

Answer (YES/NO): YES